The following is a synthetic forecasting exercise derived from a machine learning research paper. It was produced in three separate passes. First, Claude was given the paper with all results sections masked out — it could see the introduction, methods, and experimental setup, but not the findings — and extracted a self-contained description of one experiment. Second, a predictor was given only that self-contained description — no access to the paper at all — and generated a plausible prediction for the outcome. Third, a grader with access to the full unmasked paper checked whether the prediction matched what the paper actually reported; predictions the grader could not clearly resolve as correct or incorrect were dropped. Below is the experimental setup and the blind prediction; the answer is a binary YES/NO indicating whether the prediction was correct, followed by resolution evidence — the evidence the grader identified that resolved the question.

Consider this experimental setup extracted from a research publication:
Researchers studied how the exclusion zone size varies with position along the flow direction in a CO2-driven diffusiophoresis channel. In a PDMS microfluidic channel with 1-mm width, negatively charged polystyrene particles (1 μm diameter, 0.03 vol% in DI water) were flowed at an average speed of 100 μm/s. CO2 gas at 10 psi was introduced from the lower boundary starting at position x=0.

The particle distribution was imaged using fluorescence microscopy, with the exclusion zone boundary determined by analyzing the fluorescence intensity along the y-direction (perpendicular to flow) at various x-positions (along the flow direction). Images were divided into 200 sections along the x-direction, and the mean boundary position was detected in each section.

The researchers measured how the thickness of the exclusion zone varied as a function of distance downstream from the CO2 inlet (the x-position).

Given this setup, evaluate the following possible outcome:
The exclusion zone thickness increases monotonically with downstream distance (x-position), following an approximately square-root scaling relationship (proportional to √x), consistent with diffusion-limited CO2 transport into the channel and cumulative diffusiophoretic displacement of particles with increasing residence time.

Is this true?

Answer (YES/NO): NO